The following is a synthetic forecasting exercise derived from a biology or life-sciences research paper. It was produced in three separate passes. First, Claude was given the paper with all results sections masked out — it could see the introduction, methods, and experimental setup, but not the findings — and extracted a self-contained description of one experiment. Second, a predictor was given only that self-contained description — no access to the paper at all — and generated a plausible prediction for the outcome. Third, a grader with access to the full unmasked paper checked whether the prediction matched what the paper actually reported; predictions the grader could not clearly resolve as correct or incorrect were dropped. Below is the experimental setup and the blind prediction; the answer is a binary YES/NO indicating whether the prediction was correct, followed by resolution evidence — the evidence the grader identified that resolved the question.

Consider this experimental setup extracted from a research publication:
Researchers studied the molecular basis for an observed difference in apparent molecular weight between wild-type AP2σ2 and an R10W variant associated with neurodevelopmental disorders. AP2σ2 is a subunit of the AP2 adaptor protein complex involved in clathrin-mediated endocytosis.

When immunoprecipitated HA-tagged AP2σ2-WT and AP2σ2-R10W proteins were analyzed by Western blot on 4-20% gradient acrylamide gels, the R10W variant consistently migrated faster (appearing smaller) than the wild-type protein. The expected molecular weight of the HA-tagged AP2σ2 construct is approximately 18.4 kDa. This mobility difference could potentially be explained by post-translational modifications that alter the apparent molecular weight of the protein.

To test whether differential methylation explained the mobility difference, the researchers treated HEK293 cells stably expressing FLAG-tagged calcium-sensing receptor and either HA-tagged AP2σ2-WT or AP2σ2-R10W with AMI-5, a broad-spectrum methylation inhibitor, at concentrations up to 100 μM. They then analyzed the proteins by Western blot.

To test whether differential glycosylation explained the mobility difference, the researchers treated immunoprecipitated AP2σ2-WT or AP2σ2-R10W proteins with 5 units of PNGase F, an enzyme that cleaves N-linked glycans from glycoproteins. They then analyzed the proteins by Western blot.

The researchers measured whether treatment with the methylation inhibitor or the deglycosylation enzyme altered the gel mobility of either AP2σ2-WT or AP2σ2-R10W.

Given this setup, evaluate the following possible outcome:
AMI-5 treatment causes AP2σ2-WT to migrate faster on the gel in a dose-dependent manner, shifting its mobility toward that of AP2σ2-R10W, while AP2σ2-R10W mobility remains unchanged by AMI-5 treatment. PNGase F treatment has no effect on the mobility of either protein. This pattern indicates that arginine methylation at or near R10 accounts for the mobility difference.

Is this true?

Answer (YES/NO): NO